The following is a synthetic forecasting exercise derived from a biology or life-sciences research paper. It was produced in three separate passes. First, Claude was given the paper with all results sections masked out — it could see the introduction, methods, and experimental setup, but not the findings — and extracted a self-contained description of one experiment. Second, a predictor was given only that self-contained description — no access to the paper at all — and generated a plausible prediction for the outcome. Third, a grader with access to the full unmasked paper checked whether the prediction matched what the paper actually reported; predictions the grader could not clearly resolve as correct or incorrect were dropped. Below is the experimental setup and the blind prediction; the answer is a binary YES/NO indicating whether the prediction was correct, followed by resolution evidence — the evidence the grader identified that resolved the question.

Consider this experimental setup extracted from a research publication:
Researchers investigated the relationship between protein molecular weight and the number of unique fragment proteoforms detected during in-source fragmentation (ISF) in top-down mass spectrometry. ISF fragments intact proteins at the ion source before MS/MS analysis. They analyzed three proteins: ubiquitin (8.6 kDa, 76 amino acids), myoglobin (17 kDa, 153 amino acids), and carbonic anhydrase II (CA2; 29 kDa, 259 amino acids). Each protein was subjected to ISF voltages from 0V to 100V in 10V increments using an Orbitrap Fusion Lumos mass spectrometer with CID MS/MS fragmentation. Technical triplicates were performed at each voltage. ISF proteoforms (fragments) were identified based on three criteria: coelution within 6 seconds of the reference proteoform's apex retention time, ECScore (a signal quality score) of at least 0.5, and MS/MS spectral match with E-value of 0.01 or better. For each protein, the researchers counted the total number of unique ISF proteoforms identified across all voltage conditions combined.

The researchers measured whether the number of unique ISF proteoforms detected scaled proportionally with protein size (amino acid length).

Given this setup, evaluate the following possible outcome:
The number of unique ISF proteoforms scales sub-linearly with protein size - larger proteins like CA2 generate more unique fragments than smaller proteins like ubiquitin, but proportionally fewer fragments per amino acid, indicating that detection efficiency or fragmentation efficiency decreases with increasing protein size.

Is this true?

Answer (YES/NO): NO